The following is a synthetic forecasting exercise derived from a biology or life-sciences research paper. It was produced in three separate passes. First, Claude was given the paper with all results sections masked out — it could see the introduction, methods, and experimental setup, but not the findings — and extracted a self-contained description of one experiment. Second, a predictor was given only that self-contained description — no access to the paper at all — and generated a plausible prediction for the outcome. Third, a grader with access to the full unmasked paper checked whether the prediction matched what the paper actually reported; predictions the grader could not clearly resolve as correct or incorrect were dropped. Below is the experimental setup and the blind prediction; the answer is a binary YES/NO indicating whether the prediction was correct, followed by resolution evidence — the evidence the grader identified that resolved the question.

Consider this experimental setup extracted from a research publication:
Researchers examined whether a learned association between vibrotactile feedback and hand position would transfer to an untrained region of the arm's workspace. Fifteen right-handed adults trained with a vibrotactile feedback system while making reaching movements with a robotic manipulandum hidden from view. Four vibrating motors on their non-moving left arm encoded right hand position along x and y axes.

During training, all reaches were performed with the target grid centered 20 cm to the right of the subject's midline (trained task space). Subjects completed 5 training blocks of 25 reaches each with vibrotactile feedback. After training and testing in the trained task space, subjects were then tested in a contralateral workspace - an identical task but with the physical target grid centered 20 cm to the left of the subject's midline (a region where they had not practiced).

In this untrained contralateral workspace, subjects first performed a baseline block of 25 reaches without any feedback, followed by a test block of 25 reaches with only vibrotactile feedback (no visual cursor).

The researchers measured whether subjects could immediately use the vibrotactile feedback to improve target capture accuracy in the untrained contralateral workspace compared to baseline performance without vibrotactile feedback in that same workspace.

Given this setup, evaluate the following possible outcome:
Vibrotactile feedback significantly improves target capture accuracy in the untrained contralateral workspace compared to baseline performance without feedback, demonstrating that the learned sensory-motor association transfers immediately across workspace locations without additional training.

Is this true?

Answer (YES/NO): YES